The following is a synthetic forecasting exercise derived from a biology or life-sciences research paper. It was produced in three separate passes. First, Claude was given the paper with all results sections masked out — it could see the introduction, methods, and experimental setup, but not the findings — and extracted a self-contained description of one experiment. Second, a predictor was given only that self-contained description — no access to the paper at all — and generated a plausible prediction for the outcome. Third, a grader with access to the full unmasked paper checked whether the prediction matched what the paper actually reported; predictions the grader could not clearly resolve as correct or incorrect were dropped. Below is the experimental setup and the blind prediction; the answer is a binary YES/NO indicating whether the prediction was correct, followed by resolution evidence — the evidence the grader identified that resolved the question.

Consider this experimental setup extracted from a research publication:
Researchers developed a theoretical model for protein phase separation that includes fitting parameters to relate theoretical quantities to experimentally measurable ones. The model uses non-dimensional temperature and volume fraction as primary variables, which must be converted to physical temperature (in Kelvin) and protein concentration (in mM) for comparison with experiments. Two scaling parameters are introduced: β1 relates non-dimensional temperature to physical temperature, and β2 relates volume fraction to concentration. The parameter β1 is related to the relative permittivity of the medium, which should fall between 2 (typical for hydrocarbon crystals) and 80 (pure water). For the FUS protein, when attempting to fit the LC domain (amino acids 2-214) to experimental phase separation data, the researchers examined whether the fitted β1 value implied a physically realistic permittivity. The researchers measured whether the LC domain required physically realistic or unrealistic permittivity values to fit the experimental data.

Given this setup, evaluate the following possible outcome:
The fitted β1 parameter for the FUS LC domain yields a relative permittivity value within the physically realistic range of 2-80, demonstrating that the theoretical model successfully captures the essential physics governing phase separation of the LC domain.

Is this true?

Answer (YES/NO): NO